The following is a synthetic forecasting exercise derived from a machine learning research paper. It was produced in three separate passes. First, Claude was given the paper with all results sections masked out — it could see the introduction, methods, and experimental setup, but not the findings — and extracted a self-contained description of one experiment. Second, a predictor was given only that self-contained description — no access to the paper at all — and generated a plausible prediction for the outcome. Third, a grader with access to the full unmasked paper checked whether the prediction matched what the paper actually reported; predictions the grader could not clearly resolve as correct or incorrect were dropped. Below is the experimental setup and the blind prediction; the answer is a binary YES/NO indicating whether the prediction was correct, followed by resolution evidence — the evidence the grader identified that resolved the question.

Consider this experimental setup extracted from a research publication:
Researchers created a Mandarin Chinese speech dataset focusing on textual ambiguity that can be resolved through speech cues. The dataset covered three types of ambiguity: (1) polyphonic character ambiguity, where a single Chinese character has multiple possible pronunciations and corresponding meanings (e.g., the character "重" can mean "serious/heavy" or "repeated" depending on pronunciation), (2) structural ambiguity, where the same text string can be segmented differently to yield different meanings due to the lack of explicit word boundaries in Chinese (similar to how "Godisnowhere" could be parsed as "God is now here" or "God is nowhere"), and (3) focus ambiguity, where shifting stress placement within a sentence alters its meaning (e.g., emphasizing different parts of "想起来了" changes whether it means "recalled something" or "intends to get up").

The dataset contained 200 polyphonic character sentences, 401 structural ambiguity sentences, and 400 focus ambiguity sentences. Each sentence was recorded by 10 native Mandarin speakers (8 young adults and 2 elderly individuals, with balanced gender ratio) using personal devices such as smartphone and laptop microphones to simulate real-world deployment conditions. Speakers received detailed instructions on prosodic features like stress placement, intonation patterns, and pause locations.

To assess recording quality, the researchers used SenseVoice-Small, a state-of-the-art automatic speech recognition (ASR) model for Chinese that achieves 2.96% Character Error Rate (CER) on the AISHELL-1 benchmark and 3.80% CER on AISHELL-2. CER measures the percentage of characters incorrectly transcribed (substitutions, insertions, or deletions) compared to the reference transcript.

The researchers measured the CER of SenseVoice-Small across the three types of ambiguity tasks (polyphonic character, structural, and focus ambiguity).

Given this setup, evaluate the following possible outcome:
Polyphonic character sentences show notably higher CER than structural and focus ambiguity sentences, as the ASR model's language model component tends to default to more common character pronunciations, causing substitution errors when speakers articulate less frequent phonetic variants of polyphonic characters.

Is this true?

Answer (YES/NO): YES